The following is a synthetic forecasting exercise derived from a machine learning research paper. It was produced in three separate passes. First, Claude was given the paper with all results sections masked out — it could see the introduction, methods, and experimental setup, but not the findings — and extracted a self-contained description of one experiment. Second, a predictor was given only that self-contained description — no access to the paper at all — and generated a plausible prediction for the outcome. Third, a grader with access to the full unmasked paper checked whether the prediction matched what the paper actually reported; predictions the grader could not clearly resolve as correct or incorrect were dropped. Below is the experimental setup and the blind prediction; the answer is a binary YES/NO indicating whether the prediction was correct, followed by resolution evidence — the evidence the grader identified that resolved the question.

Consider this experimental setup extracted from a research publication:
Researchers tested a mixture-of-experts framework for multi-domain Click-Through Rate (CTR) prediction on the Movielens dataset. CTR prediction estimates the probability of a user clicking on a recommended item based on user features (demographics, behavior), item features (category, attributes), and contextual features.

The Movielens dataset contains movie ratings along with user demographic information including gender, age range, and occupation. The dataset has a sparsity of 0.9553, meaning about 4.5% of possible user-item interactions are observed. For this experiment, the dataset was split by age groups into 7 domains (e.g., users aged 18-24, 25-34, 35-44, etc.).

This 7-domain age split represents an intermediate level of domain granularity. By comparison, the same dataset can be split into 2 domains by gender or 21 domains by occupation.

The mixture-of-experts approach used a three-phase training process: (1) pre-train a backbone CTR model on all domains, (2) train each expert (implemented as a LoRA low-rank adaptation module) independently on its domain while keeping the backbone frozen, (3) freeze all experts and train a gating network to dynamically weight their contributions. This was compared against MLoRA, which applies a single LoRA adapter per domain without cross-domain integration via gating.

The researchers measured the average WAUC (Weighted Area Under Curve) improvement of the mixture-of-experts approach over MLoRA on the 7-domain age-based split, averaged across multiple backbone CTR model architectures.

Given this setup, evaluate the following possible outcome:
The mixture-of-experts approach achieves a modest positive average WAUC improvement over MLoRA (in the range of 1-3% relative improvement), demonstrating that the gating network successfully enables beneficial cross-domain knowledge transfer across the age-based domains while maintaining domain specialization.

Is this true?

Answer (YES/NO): NO